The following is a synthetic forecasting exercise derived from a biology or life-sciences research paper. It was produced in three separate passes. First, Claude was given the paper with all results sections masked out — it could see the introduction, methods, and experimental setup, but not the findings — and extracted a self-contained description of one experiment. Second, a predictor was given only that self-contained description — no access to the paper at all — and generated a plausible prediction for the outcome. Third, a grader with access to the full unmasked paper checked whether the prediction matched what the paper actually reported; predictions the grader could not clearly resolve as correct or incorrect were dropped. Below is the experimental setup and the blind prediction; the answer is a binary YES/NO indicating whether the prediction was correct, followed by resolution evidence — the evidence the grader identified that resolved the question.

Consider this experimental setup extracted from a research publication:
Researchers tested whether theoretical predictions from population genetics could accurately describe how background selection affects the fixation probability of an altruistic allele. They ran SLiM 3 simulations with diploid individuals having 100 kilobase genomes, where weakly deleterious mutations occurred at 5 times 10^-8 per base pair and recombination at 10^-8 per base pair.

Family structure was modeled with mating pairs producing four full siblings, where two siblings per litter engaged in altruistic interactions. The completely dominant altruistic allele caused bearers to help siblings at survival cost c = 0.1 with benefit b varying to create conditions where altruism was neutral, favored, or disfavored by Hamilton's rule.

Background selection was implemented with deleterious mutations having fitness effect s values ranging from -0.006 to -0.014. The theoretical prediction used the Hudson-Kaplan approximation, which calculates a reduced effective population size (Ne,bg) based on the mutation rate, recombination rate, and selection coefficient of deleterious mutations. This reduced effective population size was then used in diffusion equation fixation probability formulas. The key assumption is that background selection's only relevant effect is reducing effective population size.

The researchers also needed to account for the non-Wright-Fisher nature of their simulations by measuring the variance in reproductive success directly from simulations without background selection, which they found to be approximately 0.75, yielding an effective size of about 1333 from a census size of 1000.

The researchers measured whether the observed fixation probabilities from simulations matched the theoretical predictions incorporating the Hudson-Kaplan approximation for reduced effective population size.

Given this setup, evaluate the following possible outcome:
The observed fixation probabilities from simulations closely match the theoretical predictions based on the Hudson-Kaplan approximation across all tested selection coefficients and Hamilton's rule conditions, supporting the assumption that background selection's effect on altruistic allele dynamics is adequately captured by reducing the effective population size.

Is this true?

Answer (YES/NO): YES